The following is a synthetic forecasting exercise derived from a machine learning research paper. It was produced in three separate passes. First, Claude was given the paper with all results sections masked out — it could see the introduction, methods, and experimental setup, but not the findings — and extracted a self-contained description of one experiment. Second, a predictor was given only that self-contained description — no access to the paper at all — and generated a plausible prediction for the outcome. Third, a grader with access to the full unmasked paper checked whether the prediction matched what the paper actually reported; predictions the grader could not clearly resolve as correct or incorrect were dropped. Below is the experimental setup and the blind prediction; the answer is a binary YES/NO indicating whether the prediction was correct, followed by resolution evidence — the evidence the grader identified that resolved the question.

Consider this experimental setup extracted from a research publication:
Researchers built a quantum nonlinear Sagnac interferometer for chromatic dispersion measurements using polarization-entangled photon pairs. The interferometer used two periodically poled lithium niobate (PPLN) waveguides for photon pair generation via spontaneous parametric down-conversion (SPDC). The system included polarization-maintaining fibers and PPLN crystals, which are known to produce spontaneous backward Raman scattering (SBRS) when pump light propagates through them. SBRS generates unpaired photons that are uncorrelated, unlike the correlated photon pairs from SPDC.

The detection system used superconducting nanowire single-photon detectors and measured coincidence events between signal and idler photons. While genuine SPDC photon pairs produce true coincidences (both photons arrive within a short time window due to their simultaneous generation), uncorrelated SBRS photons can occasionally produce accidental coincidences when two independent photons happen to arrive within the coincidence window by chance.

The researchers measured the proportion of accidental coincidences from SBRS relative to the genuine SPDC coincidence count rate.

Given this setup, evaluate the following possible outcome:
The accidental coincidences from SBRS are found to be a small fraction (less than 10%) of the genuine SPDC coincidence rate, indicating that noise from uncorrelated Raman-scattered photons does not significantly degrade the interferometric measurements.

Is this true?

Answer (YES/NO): YES